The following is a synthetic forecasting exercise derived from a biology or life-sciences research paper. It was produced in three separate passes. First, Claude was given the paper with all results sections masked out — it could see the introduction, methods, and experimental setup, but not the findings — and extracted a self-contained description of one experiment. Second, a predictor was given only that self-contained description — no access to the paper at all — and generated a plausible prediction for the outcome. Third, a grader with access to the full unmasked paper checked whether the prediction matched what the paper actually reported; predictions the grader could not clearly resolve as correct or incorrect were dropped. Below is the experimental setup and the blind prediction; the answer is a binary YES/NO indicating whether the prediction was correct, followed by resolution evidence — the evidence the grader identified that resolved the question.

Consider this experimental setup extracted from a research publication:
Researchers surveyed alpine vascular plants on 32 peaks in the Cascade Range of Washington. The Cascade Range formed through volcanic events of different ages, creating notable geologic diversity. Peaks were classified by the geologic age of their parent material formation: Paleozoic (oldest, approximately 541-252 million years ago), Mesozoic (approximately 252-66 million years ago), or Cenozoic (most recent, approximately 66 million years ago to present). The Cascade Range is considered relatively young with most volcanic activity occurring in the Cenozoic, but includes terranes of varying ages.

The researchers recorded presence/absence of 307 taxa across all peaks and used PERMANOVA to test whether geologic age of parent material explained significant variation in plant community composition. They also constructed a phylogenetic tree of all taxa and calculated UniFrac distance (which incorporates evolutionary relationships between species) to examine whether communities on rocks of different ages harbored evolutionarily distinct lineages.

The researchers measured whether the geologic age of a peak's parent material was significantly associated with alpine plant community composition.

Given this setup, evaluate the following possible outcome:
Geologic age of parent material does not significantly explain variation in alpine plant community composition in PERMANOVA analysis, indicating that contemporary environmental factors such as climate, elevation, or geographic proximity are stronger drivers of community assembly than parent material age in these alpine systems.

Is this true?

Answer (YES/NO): NO